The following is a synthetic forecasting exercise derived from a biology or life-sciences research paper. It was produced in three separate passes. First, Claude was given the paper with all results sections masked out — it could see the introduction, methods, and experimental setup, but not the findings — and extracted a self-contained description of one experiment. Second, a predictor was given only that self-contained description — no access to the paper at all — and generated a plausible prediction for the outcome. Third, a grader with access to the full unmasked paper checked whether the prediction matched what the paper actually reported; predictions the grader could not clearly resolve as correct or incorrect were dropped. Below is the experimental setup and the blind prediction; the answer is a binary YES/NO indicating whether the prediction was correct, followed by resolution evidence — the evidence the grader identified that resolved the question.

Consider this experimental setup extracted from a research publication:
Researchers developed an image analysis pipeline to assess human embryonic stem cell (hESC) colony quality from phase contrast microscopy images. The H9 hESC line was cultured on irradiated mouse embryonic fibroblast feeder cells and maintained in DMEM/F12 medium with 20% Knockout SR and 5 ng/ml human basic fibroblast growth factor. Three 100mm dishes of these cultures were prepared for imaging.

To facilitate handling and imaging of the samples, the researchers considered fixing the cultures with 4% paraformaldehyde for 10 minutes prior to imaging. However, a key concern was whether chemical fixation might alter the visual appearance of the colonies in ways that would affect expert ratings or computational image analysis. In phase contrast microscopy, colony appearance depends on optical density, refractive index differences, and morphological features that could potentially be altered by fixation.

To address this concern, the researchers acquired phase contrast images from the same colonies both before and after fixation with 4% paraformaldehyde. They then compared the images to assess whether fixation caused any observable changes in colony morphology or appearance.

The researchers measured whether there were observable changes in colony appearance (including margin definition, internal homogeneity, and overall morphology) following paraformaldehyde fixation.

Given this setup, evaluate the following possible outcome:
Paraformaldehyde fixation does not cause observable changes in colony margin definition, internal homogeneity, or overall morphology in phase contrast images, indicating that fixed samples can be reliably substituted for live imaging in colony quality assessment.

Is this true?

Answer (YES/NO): YES